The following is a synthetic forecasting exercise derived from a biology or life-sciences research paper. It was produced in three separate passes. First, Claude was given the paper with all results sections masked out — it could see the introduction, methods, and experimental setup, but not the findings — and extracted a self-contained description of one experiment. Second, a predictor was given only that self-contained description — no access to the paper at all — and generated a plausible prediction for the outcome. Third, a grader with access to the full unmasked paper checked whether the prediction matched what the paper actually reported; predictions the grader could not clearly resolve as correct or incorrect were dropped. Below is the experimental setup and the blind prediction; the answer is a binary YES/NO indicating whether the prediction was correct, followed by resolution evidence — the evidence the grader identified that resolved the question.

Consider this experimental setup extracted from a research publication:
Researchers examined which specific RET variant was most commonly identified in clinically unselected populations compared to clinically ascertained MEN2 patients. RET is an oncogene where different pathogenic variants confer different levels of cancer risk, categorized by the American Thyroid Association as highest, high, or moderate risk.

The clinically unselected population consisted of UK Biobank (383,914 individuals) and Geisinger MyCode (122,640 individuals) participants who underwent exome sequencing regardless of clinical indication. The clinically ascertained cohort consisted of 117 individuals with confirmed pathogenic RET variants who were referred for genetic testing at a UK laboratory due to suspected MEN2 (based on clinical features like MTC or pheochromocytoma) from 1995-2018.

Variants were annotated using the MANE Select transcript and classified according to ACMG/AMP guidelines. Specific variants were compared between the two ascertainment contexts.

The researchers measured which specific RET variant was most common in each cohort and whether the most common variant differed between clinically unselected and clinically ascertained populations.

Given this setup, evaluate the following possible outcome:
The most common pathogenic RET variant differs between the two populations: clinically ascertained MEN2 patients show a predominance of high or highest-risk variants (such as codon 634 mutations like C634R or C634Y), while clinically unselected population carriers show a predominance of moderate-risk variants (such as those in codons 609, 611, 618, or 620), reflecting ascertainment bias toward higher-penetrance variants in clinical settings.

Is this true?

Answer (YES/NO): NO